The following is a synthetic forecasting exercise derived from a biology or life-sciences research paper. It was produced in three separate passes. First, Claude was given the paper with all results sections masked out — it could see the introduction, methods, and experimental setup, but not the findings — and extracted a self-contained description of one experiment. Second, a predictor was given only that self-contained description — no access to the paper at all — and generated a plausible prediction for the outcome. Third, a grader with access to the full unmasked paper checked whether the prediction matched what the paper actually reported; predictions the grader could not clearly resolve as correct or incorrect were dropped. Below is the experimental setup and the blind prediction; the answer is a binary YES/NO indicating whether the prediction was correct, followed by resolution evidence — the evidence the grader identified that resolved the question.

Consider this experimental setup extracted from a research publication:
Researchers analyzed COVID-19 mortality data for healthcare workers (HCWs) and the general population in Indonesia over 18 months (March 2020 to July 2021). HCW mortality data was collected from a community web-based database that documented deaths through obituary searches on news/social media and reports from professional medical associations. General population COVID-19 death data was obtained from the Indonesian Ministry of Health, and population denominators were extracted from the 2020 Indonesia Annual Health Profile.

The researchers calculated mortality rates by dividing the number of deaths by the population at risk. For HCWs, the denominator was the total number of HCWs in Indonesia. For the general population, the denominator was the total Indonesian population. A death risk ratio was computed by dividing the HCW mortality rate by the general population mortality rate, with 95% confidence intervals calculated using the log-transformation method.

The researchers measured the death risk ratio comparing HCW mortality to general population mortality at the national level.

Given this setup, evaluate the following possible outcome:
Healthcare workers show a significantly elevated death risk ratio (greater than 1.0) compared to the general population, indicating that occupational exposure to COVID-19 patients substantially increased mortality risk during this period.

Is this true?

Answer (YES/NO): YES